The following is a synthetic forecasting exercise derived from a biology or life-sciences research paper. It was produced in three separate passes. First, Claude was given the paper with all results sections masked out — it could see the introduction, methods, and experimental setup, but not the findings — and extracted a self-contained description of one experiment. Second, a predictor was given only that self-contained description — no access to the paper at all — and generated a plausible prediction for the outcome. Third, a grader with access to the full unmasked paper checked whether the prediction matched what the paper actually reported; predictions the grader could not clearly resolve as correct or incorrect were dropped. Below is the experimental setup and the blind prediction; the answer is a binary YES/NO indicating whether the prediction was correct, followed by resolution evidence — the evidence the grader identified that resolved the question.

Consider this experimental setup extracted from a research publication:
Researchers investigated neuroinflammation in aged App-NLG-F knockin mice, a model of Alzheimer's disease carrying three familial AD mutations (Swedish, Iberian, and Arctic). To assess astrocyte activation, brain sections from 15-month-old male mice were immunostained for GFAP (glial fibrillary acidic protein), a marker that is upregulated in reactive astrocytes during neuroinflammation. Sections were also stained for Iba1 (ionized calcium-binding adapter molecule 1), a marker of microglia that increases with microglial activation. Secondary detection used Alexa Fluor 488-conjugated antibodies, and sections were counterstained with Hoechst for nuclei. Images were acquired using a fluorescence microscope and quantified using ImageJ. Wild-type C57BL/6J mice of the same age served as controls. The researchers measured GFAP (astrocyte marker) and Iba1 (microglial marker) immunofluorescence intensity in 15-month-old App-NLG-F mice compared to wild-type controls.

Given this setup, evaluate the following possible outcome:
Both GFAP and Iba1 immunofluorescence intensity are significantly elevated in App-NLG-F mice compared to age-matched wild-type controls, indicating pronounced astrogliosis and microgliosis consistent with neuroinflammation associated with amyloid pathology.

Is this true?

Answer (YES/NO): YES